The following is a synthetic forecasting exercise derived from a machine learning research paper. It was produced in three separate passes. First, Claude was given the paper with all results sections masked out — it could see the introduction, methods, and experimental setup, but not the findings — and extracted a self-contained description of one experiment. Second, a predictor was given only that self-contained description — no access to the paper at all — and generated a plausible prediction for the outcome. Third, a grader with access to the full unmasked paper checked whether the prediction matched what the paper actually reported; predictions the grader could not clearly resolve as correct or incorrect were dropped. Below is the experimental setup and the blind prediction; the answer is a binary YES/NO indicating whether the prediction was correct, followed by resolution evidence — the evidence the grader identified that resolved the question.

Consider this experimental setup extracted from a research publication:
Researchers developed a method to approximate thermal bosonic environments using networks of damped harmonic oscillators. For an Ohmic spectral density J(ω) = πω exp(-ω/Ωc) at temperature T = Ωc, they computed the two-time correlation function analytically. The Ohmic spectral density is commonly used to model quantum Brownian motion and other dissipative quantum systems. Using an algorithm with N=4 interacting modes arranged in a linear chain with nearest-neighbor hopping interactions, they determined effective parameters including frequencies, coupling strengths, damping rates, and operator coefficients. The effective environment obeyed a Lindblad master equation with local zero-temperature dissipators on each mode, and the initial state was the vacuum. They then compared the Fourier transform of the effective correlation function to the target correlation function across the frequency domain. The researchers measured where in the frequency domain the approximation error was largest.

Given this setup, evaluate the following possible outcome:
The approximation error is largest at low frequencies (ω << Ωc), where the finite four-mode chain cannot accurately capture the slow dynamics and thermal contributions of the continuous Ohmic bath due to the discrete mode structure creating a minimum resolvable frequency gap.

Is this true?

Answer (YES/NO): NO